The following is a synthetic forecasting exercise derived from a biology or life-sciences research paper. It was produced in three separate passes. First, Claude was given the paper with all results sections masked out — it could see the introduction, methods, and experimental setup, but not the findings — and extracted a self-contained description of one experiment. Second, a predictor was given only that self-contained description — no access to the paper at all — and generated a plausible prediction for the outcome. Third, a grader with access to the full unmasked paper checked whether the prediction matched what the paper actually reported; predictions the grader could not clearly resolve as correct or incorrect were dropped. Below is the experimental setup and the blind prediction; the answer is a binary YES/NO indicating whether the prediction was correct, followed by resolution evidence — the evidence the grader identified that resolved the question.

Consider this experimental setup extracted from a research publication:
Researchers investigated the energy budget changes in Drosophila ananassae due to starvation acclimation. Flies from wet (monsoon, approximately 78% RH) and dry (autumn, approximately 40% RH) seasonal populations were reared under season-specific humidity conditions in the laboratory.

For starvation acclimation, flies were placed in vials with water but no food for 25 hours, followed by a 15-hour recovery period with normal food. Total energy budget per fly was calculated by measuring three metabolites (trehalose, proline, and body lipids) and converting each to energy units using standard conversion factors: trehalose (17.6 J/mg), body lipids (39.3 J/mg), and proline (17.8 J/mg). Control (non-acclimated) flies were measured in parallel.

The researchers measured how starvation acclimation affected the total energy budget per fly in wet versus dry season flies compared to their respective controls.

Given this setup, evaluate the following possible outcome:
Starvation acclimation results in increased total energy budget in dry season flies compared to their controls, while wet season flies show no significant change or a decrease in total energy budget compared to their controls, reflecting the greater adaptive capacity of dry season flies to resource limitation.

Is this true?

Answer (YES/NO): NO